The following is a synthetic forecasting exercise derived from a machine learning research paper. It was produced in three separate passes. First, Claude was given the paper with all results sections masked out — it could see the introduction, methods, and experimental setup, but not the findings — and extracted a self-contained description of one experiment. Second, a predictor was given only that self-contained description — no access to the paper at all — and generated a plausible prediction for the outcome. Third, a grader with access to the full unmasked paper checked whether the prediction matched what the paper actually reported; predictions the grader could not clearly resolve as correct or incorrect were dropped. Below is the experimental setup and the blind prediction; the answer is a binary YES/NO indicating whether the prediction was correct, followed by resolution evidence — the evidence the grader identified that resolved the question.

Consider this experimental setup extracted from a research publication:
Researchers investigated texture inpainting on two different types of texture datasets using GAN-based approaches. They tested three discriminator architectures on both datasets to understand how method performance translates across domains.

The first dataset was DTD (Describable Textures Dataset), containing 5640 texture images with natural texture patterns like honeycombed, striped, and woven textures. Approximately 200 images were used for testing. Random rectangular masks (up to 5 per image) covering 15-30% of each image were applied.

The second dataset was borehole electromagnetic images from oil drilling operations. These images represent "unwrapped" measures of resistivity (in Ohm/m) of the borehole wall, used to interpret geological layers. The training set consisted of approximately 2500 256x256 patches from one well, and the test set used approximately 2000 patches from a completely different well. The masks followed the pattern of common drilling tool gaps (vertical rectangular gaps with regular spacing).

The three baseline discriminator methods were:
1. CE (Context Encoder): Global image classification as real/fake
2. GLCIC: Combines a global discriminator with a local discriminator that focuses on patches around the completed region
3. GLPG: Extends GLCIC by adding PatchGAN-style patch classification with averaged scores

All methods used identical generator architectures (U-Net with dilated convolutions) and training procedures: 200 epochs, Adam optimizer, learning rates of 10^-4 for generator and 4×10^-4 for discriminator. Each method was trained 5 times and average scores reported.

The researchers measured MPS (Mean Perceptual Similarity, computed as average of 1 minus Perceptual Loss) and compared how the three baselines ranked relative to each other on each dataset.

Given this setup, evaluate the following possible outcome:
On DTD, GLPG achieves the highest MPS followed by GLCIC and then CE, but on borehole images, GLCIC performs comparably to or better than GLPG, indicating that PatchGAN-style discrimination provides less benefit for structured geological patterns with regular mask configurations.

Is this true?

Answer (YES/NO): NO